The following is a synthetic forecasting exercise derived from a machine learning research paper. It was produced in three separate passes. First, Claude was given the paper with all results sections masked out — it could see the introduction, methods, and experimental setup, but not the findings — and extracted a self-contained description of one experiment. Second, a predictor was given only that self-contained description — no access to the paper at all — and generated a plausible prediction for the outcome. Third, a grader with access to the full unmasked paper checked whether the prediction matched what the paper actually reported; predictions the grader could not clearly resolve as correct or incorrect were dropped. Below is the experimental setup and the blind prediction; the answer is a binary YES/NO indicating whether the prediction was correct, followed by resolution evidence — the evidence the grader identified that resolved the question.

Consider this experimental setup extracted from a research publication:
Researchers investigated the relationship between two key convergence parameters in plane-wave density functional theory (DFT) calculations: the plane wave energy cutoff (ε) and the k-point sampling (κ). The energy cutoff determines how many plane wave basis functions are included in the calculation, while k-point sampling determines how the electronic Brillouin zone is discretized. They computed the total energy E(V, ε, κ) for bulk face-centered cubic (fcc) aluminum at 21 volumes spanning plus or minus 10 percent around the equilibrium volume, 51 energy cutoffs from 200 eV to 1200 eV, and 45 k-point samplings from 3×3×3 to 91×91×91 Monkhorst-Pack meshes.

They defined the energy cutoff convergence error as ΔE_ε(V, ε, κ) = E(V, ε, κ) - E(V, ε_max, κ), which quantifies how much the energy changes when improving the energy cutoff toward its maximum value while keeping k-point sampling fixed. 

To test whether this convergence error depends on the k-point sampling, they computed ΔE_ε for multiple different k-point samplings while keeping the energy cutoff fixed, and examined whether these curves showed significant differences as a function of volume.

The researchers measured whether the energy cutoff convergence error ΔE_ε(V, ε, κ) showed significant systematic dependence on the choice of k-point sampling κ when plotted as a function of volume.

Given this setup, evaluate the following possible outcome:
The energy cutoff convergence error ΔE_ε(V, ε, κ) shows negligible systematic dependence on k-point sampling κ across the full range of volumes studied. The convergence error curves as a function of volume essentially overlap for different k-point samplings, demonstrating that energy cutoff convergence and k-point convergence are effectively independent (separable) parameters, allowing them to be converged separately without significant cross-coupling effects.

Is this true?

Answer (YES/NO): YES